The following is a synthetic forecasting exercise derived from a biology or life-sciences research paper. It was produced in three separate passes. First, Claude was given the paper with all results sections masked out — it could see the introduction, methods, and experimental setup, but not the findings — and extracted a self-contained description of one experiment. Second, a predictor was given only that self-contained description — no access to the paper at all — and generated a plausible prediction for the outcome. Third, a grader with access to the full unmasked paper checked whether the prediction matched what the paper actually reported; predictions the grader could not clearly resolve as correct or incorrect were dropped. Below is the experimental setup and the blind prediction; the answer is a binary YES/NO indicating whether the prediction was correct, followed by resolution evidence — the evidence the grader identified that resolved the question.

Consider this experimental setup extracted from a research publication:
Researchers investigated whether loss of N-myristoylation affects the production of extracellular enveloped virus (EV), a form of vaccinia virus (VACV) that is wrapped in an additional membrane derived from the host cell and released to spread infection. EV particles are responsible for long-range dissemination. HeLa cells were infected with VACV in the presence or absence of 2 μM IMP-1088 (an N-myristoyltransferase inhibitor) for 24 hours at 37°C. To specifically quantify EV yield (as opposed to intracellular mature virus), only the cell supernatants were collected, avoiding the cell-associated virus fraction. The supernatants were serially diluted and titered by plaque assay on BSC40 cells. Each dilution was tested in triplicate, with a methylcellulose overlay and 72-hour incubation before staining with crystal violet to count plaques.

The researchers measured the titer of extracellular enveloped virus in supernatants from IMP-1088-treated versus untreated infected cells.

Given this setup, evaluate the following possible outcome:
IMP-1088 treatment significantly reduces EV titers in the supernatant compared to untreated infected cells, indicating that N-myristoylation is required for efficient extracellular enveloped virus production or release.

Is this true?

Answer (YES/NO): NO